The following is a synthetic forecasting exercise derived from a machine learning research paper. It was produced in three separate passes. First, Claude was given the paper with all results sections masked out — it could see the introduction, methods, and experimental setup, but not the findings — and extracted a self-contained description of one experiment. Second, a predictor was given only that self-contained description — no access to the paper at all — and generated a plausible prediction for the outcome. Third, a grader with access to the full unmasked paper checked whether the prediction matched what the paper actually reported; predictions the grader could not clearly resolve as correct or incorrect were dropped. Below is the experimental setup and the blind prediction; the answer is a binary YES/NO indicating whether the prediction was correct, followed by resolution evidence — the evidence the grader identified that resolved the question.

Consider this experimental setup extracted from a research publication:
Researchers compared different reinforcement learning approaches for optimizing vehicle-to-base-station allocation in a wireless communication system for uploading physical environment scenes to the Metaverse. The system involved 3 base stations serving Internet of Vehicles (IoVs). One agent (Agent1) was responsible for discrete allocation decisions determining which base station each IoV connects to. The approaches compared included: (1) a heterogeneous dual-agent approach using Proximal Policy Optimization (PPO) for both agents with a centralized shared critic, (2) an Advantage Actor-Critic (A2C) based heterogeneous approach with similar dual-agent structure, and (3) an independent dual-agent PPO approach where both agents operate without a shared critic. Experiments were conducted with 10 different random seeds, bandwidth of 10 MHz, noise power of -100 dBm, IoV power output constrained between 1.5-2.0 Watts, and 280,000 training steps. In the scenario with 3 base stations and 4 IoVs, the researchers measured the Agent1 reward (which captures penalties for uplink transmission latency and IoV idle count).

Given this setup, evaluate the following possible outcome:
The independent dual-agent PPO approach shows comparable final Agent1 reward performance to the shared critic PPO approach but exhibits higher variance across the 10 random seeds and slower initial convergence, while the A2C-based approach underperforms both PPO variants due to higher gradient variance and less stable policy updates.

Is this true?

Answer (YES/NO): NO